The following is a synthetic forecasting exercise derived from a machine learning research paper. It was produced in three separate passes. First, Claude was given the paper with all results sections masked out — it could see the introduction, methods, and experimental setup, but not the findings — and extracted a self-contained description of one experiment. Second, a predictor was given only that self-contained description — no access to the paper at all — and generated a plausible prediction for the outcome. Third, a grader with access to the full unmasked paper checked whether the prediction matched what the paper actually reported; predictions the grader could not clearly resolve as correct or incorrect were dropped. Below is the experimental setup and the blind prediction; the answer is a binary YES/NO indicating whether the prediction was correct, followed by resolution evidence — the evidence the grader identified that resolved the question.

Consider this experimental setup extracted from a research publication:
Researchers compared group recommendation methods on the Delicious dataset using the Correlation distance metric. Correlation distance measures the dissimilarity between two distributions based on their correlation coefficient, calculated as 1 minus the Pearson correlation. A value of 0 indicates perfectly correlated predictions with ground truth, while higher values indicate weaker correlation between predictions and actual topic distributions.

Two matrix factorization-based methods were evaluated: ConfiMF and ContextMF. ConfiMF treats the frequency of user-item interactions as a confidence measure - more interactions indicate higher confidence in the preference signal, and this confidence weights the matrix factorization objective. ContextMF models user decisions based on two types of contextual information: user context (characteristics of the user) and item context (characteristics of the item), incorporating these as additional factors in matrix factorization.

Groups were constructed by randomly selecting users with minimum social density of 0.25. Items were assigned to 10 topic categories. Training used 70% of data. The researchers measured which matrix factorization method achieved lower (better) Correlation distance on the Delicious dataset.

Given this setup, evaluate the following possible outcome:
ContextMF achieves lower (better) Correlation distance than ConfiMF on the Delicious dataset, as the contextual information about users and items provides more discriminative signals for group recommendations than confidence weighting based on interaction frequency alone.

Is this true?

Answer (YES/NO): YES